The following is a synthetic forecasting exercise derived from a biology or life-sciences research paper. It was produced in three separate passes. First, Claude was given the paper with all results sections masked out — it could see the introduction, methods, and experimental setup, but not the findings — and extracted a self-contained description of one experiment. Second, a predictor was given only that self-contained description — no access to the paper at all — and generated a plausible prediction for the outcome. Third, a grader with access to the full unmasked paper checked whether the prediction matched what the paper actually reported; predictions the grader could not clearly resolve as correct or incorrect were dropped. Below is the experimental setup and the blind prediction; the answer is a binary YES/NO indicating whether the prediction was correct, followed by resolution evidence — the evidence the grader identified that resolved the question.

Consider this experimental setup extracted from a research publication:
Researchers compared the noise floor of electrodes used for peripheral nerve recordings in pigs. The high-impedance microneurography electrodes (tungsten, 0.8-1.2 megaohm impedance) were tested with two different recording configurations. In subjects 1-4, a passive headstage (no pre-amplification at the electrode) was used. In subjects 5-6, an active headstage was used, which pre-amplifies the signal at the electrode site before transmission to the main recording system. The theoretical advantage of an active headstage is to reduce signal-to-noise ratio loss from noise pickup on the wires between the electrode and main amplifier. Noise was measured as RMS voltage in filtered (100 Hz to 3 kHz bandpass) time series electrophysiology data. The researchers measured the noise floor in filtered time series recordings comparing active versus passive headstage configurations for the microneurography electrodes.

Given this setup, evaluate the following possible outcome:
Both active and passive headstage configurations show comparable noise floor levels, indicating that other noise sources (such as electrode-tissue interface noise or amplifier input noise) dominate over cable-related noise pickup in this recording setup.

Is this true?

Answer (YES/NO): NO